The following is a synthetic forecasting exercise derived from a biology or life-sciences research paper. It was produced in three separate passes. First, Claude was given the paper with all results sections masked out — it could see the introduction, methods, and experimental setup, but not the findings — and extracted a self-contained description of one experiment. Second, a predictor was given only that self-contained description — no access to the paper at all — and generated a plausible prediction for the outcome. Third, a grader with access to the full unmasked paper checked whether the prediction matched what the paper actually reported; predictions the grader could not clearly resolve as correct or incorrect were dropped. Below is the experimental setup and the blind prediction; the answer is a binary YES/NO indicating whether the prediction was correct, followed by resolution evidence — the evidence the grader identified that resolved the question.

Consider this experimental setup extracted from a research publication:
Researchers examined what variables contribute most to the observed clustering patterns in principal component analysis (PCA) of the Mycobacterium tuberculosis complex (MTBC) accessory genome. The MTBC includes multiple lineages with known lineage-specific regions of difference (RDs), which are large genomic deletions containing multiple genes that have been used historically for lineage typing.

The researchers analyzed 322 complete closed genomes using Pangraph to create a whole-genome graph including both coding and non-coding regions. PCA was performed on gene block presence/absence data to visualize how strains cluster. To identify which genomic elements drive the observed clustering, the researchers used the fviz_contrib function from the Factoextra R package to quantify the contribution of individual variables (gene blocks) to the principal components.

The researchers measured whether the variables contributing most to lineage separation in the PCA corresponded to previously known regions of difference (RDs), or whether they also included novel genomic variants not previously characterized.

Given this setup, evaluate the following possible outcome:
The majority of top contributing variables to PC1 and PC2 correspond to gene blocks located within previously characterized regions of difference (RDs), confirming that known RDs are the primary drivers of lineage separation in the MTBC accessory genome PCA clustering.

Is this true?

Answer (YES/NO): YES